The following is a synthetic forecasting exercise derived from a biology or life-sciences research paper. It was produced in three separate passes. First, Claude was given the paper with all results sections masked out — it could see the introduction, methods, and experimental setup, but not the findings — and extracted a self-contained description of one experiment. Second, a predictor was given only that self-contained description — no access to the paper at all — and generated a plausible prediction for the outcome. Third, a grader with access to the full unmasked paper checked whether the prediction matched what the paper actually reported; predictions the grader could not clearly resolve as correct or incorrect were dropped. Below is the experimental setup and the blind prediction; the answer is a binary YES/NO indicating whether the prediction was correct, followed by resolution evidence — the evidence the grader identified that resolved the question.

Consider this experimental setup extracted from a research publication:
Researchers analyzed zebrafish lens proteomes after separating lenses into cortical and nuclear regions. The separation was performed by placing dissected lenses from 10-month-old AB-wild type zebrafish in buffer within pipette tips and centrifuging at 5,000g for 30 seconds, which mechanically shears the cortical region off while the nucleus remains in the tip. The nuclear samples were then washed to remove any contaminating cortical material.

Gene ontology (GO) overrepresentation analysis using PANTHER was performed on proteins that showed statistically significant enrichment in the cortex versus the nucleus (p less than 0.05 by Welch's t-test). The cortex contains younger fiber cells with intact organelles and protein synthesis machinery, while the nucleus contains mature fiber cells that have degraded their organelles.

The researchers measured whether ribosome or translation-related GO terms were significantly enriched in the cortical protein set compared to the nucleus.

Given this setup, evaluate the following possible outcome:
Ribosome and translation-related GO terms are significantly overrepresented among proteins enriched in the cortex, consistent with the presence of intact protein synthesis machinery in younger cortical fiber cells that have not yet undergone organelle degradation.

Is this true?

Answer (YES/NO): YES